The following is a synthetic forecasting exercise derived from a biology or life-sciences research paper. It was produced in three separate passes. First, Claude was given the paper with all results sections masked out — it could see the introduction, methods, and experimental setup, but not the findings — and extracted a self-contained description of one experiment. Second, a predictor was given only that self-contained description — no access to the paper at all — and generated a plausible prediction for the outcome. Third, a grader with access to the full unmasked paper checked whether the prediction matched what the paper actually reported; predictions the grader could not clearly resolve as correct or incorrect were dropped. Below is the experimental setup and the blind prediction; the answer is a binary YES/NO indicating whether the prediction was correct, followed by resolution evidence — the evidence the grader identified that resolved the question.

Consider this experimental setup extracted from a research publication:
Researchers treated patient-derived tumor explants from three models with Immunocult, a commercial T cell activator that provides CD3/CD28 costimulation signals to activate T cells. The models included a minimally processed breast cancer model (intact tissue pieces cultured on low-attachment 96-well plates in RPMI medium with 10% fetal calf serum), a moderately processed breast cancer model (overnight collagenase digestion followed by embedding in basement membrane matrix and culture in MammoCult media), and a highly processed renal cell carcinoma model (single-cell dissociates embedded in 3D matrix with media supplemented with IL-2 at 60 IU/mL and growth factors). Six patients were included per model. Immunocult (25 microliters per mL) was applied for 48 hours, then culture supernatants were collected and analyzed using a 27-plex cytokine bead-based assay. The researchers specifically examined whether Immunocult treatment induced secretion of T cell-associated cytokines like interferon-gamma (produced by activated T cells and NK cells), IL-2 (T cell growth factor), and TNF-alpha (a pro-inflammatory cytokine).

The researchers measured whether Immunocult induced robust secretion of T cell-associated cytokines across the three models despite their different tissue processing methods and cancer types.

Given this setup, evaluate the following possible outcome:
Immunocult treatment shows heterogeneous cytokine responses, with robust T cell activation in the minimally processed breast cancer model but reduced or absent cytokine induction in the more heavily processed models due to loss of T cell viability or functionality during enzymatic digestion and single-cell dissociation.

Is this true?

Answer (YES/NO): NO